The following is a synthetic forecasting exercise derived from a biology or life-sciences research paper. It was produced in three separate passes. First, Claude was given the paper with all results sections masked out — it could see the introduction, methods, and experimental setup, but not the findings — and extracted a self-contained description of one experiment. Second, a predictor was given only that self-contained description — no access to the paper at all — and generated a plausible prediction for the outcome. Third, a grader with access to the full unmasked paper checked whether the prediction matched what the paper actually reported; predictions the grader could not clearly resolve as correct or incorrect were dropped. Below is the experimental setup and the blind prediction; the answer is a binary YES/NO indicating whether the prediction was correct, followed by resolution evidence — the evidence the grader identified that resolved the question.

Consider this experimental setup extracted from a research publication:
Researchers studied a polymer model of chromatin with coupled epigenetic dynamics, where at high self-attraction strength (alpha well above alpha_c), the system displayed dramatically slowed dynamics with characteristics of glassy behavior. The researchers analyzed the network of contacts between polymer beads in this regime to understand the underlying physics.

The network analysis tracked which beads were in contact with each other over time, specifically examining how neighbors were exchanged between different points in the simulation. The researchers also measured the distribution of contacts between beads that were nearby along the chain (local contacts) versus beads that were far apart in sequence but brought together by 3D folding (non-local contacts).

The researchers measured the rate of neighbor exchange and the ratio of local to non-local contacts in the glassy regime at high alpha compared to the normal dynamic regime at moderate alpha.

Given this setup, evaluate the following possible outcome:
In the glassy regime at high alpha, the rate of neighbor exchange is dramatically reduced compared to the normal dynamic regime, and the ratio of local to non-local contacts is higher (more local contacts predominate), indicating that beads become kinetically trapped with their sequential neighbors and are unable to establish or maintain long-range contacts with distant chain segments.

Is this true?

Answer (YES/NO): YES